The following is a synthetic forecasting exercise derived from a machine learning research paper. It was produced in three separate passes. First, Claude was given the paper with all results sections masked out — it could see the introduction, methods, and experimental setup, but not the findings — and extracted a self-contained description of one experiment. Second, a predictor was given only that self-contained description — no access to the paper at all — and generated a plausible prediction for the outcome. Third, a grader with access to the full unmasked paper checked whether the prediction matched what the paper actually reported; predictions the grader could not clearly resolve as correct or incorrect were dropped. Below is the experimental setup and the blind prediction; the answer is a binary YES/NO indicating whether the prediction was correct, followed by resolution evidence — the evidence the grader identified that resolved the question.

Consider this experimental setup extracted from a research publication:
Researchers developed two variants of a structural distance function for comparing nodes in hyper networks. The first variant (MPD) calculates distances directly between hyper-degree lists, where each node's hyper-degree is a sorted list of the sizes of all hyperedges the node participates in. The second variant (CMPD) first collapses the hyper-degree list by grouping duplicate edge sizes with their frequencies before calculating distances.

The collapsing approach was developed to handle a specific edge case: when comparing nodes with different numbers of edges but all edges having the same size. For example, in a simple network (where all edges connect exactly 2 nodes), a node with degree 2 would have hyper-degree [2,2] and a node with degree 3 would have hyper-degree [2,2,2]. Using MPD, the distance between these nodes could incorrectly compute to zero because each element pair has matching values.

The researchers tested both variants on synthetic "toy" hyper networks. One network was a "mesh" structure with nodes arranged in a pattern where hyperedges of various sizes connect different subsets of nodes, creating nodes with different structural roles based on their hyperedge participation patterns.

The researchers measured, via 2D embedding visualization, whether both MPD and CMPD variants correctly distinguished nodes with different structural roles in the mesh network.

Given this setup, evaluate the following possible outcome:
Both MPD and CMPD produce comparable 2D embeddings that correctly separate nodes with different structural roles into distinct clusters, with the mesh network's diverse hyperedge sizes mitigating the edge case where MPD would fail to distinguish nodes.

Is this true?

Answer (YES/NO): NO